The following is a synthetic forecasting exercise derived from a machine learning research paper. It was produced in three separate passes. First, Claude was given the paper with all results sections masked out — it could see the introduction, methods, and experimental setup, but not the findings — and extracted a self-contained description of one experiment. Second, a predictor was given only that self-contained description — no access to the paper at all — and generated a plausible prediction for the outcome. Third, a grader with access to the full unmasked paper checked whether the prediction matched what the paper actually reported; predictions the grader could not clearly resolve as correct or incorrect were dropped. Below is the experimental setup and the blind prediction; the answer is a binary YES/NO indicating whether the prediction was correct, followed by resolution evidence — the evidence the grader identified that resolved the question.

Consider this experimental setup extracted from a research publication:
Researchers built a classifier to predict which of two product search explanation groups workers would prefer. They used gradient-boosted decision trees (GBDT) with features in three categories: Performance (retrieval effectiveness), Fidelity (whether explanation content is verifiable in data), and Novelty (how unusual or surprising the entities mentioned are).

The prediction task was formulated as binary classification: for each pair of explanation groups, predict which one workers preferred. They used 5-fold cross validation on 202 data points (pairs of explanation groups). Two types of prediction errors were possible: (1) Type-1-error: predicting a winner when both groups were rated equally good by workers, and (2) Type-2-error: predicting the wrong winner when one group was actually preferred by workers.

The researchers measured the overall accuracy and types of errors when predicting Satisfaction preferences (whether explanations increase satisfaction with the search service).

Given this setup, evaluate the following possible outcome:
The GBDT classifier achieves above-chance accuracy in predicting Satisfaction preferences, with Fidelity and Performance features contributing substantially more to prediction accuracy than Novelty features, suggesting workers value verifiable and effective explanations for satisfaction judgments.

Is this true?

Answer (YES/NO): NO